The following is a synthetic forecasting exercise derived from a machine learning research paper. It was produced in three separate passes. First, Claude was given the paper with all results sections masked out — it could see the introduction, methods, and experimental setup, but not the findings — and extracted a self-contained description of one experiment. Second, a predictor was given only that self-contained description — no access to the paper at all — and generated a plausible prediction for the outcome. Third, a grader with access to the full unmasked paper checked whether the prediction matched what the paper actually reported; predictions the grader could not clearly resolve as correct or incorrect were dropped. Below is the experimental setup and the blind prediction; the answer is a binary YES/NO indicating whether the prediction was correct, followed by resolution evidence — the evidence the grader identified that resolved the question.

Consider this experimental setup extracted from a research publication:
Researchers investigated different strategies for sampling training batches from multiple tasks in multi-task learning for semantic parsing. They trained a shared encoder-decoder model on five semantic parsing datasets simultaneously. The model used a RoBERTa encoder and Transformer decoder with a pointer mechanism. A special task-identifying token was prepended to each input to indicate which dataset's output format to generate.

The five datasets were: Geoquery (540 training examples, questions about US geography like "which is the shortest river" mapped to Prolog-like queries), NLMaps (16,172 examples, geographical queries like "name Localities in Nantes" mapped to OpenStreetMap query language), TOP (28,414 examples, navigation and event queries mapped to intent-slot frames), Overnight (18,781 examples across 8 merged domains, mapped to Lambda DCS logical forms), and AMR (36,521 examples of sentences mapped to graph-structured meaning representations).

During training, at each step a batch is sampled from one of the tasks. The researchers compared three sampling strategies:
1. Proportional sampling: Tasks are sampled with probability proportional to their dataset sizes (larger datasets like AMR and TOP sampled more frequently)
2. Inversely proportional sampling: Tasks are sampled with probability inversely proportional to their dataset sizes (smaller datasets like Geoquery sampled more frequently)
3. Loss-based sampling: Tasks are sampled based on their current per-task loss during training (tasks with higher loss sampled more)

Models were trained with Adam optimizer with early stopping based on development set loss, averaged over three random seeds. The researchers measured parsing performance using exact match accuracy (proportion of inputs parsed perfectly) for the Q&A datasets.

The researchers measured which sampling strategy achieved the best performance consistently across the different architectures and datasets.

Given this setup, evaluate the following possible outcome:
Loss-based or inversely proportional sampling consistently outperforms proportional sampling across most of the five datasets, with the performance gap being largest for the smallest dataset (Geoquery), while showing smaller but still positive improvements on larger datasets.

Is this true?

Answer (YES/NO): NO